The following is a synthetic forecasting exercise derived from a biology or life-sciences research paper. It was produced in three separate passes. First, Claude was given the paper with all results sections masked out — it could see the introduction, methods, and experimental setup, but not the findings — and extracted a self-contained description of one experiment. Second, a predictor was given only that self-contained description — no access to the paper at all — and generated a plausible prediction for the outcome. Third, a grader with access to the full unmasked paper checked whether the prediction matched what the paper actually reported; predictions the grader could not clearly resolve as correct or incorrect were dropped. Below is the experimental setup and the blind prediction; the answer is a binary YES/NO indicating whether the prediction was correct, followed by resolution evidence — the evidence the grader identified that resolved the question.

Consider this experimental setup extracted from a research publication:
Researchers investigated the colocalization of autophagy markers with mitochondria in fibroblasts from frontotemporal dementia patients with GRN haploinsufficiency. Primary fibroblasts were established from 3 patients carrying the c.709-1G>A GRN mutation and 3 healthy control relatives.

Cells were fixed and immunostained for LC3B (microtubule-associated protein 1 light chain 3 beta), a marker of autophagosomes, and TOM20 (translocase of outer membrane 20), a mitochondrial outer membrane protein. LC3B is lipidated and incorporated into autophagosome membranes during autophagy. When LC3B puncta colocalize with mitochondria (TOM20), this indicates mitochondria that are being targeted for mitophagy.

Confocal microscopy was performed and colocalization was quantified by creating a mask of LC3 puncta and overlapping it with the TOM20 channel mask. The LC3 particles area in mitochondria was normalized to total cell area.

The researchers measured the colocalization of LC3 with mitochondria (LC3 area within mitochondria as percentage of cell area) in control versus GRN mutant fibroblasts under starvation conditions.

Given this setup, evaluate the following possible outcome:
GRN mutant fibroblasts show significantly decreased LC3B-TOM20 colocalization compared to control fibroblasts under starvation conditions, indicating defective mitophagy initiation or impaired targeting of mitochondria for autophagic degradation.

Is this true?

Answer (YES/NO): NO